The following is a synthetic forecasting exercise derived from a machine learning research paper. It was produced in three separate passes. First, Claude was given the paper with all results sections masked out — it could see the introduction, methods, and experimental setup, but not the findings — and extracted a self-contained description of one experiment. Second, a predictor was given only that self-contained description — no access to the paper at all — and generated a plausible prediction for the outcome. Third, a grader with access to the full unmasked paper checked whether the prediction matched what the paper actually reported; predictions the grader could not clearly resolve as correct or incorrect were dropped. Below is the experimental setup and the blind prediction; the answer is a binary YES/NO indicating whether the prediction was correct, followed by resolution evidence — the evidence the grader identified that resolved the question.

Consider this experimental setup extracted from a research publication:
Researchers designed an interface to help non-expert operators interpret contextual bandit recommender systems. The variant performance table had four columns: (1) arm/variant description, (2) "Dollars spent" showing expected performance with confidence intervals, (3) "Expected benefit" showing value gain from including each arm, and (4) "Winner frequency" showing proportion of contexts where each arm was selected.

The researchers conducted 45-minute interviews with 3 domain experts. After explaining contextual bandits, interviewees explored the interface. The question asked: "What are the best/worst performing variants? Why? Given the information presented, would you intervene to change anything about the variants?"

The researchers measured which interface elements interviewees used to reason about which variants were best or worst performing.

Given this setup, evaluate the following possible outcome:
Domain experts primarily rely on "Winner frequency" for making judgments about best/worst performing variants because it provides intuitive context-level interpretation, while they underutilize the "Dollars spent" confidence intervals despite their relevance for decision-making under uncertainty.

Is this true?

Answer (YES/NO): NO